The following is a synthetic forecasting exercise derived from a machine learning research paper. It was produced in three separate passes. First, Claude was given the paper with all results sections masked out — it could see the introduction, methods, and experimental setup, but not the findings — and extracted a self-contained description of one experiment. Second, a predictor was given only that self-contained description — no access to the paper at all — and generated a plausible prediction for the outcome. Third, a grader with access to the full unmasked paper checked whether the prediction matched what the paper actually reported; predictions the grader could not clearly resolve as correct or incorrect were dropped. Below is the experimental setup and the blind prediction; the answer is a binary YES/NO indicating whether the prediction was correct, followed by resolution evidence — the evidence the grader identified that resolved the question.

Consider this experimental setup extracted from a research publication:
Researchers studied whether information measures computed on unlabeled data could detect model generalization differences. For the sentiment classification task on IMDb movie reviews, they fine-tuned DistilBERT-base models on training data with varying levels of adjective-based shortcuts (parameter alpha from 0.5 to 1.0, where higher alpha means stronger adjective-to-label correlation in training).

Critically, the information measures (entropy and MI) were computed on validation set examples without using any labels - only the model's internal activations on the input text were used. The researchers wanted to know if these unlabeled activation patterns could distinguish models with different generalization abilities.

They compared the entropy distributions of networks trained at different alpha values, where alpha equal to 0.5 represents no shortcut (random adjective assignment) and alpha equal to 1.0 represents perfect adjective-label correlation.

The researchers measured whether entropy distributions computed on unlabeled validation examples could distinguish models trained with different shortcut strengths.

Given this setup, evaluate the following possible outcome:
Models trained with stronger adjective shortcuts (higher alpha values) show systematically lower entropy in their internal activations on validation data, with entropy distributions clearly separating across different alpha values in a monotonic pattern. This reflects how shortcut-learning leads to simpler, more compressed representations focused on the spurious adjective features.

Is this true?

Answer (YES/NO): YES